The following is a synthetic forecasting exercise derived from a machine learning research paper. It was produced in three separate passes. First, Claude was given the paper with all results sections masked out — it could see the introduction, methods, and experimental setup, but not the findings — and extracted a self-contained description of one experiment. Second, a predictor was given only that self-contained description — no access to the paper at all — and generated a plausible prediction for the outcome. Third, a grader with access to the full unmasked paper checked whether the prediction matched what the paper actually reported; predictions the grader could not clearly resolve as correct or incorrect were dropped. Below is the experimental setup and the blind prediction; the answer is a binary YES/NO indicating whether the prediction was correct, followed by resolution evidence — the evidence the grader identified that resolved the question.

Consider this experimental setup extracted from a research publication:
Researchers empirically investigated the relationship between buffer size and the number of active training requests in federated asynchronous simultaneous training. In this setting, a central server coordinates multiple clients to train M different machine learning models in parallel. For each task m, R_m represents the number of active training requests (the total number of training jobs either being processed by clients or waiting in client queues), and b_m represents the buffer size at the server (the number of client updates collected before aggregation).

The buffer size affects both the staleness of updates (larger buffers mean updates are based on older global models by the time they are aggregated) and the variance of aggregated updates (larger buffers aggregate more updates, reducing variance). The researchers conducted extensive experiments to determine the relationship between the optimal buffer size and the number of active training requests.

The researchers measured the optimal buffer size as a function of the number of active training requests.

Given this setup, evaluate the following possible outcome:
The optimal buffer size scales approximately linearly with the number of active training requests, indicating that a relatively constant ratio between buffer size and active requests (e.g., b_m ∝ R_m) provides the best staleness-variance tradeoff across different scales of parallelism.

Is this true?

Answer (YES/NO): YES